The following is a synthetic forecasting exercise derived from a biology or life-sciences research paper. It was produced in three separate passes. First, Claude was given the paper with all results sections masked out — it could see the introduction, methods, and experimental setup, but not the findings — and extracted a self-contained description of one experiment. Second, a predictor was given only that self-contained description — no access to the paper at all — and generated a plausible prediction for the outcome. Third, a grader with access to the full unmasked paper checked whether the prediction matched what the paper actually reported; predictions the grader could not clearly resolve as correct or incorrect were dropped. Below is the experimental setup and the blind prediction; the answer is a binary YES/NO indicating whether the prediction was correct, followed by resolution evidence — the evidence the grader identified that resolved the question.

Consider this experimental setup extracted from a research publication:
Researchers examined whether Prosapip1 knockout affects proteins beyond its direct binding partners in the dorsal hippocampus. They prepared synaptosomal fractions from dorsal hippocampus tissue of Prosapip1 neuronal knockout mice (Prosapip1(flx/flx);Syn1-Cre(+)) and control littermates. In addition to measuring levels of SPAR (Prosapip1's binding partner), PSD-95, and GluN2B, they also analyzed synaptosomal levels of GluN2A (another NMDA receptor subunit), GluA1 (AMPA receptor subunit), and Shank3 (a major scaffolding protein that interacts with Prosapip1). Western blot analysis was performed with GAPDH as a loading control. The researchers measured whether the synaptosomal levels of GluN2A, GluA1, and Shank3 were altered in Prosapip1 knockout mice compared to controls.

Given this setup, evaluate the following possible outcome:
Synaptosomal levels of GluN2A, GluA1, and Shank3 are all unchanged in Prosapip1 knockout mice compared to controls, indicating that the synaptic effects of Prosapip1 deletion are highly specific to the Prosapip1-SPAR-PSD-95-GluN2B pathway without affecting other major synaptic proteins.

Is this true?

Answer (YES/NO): YES